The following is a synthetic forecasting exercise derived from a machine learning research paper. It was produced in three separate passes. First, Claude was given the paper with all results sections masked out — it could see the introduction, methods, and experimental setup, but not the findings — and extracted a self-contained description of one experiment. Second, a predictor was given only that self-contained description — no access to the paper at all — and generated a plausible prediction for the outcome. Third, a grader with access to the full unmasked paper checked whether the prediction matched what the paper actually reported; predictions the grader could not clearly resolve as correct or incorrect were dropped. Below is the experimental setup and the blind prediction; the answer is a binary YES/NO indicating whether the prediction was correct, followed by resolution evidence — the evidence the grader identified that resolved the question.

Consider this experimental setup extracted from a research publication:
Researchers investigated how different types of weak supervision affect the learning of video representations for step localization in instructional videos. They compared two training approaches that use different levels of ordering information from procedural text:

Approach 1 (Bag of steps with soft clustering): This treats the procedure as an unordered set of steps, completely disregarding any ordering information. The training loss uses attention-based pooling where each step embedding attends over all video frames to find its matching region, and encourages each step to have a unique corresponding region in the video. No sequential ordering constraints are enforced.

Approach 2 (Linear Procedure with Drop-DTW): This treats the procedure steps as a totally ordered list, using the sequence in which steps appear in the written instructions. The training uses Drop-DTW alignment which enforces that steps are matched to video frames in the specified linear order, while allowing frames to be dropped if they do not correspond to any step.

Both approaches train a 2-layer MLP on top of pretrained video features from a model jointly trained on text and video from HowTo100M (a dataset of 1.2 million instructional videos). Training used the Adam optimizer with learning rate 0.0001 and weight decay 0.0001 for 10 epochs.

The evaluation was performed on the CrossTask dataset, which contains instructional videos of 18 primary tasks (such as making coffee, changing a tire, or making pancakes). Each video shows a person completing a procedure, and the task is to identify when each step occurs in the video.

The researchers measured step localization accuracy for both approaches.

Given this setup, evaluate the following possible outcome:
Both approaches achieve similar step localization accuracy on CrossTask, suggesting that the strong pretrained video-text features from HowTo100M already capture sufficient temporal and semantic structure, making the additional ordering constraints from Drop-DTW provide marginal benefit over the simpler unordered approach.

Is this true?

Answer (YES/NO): YES